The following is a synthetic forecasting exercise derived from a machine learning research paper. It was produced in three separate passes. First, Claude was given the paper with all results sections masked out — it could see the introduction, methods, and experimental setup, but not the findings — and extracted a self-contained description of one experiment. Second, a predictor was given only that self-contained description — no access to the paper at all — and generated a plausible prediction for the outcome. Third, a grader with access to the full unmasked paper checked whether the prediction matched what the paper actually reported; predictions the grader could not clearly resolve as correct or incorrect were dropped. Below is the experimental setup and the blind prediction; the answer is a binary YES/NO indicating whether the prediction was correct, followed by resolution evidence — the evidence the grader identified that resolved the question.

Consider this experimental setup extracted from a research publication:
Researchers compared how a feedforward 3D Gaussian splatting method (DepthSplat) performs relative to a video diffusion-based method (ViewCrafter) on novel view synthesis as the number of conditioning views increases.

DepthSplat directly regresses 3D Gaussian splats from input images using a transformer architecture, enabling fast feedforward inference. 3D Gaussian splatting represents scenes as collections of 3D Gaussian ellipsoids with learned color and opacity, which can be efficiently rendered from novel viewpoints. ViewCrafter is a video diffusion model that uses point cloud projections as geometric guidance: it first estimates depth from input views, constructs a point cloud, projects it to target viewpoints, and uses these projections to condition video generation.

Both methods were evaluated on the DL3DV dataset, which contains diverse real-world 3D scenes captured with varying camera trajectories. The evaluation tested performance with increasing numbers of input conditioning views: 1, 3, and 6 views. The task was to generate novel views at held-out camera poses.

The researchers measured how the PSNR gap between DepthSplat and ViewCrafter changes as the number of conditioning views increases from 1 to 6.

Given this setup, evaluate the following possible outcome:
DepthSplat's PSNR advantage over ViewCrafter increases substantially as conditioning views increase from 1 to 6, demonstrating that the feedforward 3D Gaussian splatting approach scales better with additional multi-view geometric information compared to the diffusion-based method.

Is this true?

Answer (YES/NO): YES